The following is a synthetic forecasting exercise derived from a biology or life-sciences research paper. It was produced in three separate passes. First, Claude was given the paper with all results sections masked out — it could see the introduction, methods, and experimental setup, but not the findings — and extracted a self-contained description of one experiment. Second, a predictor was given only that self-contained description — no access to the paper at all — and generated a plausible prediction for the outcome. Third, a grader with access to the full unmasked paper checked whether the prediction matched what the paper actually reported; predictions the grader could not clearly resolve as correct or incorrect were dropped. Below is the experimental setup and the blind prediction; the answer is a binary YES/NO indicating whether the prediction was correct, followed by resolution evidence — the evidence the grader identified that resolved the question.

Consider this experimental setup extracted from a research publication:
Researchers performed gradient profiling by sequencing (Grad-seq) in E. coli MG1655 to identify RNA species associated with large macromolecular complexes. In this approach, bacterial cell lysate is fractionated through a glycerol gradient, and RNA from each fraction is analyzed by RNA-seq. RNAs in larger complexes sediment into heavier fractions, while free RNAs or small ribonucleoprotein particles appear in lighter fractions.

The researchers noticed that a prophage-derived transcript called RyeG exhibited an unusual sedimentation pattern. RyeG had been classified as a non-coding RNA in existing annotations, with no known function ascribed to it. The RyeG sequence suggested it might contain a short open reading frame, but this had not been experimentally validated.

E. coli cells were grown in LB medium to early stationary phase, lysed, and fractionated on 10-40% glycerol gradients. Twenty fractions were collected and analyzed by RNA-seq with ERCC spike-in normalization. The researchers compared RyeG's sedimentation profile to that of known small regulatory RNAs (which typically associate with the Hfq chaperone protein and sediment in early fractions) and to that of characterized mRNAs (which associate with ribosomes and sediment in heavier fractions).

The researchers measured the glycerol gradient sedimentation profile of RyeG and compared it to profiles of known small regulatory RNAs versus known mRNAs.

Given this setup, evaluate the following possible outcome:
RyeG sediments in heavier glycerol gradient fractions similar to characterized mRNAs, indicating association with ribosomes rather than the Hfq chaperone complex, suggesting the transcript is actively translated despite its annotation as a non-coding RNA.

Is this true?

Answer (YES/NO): YES